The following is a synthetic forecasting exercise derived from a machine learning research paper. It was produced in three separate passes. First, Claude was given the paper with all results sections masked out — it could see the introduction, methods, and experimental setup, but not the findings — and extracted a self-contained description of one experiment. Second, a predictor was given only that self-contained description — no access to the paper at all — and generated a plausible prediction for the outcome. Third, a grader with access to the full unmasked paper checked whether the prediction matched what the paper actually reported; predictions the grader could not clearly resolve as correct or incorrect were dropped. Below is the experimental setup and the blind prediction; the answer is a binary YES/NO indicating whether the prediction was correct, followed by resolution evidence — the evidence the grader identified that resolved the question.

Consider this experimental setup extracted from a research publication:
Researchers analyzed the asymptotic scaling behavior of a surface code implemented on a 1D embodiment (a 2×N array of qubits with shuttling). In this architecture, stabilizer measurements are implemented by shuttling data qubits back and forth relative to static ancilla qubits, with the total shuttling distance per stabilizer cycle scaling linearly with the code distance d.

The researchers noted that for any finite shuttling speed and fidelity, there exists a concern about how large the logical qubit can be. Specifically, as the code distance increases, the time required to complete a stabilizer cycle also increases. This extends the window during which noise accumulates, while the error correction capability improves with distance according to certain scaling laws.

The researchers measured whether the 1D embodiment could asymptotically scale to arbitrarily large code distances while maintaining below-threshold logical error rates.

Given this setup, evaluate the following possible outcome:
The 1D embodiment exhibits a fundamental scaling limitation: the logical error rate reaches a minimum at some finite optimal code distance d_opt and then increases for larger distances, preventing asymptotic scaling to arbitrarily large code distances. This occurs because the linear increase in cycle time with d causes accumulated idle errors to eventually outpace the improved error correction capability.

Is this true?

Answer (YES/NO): YES